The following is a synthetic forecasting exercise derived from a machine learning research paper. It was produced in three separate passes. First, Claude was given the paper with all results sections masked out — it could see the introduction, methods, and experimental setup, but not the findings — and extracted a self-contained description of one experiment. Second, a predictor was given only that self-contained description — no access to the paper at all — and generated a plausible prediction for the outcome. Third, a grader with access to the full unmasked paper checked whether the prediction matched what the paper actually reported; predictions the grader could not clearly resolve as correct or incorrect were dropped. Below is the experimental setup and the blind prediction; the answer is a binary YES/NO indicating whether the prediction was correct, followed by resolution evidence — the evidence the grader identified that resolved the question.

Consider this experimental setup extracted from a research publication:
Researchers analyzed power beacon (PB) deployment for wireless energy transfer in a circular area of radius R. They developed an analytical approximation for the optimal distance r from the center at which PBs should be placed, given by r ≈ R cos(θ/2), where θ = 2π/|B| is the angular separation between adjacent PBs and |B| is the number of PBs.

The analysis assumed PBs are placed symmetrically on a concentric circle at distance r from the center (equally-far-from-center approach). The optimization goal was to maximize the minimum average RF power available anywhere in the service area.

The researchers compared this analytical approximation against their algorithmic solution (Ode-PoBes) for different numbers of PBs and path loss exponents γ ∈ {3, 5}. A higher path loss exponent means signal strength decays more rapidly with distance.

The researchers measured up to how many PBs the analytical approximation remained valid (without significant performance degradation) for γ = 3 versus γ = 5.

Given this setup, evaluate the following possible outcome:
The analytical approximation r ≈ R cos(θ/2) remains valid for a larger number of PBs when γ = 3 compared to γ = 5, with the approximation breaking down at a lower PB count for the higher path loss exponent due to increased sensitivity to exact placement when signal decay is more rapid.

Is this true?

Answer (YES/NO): YES